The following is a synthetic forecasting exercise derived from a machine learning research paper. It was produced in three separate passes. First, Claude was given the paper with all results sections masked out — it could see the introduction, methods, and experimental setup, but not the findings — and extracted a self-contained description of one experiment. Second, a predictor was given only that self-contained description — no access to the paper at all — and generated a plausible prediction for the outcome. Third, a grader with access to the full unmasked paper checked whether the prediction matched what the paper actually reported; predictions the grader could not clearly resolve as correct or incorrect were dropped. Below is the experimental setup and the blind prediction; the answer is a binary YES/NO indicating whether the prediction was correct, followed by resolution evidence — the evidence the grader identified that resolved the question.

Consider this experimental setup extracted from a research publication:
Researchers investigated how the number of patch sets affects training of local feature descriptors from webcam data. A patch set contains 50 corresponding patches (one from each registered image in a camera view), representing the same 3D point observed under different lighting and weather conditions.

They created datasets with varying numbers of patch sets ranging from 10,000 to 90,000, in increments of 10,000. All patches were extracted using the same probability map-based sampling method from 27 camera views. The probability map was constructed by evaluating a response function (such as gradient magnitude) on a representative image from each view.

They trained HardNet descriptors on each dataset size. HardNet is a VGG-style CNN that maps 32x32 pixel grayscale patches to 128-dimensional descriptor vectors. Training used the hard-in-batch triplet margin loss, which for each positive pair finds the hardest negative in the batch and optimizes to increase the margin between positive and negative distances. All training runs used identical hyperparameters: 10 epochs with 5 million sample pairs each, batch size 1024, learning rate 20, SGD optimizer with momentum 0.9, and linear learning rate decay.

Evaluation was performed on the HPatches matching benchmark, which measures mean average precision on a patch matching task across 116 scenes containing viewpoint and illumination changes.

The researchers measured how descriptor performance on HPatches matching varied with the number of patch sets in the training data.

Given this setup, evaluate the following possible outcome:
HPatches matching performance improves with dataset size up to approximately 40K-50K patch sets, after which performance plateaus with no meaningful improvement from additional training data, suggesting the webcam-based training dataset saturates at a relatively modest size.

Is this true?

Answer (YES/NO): NO